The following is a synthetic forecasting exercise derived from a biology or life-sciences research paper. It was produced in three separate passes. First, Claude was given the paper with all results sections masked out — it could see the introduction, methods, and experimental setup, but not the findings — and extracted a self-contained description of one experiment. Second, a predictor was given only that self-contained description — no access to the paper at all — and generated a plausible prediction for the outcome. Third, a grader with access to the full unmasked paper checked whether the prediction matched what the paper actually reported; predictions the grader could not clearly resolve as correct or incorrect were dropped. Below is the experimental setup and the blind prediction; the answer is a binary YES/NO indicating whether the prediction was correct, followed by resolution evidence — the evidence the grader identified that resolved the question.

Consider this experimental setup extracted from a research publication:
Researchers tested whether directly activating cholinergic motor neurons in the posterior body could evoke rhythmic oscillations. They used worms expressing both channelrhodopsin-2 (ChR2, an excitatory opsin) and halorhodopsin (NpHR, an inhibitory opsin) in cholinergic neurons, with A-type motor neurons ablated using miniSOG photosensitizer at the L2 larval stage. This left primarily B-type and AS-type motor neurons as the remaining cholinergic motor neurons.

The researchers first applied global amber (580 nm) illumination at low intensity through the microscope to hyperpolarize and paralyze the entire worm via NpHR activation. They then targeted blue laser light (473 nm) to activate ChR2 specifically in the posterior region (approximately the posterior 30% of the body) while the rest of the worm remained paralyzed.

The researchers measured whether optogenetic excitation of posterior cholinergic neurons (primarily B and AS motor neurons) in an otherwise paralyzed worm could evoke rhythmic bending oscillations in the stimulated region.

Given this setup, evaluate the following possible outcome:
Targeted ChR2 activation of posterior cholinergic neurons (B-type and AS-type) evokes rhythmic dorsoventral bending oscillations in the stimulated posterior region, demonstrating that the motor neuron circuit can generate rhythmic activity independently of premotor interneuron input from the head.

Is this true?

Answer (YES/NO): YES